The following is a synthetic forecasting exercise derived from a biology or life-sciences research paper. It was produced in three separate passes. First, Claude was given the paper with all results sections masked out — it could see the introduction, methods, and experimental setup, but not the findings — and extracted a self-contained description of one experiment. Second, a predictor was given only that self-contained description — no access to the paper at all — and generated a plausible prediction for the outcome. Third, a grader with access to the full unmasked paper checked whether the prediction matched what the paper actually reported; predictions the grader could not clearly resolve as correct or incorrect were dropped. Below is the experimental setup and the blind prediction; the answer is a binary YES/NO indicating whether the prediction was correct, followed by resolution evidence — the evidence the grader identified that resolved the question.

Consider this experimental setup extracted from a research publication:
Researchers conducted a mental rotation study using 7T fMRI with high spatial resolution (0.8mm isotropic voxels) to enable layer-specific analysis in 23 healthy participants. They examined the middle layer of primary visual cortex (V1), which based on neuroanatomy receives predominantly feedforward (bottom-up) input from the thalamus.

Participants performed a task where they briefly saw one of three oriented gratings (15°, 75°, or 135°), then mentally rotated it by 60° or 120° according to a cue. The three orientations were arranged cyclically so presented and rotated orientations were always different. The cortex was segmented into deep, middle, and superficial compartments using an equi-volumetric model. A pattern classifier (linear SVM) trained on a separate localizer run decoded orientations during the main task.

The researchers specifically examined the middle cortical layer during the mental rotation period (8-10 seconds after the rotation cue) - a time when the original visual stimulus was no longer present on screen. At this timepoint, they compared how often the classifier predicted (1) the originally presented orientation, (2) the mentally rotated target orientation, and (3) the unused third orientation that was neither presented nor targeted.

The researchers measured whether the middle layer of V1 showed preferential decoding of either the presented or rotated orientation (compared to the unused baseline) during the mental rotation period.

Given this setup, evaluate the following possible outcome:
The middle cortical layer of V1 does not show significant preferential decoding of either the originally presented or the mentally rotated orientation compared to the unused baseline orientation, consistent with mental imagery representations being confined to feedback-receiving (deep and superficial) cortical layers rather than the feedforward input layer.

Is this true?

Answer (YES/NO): NO